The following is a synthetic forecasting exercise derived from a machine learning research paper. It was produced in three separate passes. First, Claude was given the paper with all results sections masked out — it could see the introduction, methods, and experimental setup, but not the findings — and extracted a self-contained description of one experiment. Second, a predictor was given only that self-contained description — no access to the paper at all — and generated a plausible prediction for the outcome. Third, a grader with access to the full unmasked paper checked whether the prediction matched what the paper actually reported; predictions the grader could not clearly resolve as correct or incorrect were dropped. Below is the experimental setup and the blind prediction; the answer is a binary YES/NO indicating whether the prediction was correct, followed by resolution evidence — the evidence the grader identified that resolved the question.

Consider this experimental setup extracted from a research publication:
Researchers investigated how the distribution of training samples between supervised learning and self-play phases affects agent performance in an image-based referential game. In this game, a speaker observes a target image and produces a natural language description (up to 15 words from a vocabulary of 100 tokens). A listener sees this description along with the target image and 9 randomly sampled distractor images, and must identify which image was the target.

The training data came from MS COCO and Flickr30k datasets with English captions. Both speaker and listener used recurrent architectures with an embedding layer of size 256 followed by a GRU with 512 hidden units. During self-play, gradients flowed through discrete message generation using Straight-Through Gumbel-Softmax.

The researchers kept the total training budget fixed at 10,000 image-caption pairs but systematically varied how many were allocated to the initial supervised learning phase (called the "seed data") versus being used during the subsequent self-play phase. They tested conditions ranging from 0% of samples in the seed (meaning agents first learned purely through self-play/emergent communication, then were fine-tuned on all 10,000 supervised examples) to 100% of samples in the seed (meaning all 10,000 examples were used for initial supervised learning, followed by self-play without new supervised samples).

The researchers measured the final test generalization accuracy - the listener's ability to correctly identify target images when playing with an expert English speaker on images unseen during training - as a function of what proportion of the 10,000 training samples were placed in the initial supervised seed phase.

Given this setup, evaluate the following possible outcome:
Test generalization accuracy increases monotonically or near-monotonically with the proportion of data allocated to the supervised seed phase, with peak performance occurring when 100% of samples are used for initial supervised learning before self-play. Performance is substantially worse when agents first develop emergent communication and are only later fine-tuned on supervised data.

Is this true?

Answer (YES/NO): YES